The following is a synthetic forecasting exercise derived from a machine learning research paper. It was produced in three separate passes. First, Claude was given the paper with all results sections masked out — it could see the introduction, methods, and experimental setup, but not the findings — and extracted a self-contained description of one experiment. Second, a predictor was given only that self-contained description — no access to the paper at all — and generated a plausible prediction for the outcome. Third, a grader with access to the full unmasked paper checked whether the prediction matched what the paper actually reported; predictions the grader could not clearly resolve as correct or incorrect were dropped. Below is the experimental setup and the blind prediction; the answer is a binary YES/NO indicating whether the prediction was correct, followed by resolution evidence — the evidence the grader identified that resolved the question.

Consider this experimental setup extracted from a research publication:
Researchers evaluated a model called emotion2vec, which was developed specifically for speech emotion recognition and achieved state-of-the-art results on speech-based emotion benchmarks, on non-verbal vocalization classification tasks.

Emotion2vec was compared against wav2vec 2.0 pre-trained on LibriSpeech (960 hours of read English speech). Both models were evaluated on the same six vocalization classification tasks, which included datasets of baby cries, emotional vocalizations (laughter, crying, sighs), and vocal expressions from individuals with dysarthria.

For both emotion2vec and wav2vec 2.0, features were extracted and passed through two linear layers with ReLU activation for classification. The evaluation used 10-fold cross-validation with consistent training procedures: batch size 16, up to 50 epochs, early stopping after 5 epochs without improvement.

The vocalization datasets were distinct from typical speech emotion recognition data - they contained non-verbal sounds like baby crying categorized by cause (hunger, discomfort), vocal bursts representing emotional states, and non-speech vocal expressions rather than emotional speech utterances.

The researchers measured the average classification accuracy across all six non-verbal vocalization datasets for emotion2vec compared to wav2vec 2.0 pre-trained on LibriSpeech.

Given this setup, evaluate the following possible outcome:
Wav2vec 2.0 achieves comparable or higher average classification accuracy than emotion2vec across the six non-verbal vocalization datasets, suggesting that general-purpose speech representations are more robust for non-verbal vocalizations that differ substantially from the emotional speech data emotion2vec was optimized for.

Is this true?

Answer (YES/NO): YES